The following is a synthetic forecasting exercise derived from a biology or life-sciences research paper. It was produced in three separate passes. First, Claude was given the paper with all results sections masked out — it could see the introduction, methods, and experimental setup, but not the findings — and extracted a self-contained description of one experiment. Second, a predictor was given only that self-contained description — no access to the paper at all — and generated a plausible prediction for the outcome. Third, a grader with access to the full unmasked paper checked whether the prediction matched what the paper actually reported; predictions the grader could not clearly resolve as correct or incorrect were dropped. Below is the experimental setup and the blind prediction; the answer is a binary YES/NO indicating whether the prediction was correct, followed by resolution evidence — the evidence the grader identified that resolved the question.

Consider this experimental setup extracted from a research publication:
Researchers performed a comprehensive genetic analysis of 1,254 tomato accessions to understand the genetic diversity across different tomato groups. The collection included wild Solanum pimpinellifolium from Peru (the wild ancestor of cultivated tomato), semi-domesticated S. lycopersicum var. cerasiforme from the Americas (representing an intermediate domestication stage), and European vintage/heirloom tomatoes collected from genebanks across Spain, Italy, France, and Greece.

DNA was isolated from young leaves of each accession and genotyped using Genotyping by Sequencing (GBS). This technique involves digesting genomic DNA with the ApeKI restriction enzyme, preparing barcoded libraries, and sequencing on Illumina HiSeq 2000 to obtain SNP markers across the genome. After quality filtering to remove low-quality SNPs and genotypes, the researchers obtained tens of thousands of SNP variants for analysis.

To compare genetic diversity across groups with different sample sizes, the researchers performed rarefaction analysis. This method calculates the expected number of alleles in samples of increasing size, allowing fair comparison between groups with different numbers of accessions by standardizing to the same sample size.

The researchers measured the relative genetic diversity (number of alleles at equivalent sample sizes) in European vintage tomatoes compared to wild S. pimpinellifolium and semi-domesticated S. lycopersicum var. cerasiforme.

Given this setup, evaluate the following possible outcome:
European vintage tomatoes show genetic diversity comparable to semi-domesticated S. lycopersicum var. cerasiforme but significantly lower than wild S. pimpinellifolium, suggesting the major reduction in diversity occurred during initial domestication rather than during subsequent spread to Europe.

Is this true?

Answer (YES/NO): NO